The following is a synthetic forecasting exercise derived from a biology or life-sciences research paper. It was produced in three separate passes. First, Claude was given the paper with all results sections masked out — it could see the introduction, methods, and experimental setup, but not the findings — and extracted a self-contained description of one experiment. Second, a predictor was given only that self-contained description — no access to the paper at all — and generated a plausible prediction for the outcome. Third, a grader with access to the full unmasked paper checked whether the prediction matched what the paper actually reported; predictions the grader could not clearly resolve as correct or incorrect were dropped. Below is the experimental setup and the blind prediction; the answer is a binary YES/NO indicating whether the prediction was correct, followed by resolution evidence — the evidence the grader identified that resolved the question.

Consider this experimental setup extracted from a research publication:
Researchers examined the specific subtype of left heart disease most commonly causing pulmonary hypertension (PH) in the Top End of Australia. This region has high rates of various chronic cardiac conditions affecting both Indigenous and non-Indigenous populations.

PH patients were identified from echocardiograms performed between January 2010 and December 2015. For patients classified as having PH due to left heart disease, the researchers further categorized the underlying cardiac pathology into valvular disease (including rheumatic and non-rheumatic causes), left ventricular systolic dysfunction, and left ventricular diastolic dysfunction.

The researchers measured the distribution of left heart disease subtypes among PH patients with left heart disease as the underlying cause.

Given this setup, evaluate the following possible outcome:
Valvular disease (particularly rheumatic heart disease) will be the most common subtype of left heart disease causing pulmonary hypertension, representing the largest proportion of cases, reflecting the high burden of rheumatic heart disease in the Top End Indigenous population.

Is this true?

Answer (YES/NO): YES